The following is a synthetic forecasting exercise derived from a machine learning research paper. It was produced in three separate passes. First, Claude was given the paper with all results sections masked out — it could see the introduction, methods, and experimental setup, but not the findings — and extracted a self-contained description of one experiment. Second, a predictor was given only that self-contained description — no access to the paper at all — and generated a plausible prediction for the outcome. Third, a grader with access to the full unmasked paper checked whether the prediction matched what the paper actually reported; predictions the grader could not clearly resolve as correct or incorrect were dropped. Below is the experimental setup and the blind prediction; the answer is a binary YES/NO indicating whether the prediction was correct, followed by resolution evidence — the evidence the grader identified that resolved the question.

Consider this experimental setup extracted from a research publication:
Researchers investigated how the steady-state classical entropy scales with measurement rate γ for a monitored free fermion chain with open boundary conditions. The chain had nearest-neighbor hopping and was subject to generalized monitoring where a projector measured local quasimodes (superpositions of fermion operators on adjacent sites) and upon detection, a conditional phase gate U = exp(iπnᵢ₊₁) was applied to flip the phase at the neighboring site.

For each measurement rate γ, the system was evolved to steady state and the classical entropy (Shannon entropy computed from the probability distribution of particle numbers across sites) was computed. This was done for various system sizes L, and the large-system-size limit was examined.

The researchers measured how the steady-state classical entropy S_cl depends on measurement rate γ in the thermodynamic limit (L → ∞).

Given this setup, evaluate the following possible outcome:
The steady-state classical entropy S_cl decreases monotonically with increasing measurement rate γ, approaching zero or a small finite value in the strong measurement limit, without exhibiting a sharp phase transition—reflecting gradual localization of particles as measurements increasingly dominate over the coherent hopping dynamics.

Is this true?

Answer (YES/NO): YES